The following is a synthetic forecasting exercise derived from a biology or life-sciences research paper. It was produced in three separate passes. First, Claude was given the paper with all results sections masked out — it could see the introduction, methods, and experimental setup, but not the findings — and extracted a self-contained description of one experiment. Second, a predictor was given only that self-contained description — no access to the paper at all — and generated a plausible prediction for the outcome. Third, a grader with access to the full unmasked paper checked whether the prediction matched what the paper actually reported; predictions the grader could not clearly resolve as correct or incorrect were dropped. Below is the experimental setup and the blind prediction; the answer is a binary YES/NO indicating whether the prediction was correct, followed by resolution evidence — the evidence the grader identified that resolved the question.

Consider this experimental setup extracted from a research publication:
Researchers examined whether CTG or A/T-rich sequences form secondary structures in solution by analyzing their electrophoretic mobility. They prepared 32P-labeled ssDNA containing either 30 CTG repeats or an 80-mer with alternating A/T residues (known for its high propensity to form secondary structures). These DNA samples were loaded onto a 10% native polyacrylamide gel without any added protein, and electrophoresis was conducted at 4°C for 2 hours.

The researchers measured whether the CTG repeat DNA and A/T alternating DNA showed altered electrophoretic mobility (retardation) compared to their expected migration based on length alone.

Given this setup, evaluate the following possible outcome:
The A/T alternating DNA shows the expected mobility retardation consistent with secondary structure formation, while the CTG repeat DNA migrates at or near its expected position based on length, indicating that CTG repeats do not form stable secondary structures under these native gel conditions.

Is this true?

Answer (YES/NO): NO